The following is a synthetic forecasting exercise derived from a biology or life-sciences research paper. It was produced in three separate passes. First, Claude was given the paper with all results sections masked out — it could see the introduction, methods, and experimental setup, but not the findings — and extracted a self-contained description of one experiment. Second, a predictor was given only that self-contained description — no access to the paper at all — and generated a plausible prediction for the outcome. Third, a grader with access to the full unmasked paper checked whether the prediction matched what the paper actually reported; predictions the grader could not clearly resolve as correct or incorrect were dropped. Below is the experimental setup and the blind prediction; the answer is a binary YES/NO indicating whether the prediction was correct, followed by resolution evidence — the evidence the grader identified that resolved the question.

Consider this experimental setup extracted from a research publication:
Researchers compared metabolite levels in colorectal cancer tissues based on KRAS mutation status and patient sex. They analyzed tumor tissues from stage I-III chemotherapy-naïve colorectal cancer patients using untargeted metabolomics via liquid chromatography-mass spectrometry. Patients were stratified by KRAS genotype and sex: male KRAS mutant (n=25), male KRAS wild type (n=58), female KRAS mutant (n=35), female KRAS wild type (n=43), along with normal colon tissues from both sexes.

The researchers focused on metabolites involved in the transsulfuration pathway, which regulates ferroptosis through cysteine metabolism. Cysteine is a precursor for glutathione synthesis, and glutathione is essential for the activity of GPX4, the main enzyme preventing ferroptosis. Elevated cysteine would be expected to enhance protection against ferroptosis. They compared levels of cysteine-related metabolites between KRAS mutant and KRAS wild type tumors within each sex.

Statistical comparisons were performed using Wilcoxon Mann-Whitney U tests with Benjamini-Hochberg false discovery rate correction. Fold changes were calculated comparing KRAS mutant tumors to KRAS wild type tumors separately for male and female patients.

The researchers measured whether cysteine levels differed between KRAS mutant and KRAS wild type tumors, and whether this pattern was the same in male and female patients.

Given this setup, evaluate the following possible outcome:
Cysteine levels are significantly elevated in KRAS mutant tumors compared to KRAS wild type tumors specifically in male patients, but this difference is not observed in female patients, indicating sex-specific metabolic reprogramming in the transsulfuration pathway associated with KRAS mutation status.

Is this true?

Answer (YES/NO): NO